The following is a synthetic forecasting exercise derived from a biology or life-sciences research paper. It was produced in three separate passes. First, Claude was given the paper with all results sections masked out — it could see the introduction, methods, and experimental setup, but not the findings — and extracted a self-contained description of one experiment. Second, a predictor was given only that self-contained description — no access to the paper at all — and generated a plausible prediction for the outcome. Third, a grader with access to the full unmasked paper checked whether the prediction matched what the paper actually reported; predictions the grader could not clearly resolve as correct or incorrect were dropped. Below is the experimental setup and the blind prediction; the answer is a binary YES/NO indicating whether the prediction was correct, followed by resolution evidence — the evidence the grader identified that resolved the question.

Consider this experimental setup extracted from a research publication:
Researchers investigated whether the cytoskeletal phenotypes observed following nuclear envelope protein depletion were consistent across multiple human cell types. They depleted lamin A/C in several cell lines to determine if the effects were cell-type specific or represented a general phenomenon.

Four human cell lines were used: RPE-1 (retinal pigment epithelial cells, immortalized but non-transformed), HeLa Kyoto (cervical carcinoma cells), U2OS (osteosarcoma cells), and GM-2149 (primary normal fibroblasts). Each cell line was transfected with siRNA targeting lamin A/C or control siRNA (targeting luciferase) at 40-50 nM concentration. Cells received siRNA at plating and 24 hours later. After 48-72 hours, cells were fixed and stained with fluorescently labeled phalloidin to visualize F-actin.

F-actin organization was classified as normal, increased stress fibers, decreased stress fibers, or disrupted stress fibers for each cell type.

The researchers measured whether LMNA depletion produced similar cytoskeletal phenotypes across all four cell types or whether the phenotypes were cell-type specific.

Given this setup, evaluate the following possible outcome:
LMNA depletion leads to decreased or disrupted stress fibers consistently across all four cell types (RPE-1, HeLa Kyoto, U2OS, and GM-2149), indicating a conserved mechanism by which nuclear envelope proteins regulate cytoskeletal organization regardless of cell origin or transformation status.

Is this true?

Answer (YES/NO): NO